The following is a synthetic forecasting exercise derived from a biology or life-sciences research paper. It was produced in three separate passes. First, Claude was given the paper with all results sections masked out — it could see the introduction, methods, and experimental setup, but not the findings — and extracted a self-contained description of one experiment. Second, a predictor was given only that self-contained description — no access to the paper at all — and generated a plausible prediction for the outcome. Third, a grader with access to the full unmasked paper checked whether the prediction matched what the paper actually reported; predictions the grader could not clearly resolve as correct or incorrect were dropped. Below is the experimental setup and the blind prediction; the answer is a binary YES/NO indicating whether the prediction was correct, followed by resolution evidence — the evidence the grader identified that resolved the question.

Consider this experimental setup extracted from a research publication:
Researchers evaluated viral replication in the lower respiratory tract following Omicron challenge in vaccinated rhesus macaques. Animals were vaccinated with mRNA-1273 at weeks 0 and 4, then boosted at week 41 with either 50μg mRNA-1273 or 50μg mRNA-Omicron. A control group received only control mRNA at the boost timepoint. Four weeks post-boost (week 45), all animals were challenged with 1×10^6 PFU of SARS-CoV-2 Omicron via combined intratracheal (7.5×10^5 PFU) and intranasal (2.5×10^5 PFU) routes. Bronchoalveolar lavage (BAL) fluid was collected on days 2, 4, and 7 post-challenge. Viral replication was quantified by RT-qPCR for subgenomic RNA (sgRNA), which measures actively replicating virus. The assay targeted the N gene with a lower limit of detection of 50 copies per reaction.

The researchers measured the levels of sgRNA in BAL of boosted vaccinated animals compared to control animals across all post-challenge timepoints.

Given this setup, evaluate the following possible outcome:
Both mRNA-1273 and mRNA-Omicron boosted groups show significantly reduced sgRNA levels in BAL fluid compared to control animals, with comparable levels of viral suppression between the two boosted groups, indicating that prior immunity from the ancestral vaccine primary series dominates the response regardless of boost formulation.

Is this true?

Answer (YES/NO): YES